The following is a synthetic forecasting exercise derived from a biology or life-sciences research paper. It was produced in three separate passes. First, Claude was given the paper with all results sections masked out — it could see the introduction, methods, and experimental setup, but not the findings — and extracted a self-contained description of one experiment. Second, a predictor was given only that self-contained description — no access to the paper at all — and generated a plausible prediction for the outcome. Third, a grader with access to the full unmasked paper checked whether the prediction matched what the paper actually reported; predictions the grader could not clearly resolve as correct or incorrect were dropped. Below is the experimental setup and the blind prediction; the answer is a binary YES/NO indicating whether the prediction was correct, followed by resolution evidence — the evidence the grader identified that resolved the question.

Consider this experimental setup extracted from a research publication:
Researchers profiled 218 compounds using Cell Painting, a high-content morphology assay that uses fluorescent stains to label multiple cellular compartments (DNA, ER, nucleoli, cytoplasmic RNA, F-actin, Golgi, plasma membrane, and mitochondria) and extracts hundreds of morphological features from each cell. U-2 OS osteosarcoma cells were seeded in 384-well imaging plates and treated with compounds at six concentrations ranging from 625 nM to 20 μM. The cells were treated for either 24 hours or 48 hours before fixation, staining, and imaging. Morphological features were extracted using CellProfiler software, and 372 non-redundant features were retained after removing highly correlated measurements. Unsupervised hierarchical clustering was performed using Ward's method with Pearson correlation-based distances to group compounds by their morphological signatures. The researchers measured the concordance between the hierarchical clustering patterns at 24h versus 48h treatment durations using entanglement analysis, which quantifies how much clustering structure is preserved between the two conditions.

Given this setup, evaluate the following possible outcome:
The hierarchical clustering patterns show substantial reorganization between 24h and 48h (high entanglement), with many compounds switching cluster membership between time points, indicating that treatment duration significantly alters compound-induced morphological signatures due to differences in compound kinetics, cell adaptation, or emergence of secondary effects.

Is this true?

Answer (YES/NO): NO